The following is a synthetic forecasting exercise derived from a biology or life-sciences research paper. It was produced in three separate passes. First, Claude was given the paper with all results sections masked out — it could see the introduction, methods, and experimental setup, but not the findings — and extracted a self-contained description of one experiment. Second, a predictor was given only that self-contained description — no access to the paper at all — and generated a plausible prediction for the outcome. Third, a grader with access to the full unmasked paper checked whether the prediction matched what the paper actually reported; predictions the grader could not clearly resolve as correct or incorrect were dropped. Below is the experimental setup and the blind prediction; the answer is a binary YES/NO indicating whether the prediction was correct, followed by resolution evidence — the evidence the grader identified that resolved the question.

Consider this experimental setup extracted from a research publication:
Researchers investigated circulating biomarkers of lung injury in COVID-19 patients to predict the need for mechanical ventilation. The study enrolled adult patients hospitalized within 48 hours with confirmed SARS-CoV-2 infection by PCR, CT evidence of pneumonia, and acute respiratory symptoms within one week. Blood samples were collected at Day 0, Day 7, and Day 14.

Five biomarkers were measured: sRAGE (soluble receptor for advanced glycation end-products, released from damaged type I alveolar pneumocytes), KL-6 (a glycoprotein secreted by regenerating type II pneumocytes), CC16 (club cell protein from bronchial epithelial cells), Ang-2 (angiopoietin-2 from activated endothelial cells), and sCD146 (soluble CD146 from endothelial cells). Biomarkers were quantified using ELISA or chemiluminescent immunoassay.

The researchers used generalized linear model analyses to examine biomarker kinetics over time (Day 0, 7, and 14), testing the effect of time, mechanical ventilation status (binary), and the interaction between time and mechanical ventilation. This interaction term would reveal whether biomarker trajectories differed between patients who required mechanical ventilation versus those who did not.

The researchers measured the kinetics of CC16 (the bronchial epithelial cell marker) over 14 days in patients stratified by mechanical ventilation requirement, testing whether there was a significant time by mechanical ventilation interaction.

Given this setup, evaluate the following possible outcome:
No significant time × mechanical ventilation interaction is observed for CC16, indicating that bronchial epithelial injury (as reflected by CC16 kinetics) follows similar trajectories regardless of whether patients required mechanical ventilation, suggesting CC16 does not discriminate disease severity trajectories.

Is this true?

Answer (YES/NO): NO